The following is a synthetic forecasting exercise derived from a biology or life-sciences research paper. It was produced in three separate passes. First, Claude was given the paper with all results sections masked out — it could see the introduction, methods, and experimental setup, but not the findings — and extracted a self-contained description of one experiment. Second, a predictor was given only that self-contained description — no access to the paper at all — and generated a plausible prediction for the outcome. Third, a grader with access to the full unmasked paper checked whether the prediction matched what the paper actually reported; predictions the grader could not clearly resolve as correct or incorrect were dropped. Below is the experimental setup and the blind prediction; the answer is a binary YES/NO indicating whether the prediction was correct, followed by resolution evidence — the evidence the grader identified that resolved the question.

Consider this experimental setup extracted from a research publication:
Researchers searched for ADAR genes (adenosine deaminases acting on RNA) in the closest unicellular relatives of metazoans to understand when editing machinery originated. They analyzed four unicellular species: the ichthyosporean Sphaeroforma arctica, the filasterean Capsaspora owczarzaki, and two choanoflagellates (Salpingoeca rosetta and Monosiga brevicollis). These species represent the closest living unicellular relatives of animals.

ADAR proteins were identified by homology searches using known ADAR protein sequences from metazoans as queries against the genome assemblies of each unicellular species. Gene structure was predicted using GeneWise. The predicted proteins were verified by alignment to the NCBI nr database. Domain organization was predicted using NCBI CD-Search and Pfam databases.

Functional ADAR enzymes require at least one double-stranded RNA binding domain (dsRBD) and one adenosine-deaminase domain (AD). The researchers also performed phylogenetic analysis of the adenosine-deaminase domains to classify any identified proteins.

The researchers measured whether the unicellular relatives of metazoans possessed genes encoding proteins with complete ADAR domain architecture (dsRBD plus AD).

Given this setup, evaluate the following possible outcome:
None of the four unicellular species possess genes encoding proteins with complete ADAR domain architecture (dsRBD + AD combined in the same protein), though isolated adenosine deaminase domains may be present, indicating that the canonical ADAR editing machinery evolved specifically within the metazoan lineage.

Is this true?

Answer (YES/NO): YES